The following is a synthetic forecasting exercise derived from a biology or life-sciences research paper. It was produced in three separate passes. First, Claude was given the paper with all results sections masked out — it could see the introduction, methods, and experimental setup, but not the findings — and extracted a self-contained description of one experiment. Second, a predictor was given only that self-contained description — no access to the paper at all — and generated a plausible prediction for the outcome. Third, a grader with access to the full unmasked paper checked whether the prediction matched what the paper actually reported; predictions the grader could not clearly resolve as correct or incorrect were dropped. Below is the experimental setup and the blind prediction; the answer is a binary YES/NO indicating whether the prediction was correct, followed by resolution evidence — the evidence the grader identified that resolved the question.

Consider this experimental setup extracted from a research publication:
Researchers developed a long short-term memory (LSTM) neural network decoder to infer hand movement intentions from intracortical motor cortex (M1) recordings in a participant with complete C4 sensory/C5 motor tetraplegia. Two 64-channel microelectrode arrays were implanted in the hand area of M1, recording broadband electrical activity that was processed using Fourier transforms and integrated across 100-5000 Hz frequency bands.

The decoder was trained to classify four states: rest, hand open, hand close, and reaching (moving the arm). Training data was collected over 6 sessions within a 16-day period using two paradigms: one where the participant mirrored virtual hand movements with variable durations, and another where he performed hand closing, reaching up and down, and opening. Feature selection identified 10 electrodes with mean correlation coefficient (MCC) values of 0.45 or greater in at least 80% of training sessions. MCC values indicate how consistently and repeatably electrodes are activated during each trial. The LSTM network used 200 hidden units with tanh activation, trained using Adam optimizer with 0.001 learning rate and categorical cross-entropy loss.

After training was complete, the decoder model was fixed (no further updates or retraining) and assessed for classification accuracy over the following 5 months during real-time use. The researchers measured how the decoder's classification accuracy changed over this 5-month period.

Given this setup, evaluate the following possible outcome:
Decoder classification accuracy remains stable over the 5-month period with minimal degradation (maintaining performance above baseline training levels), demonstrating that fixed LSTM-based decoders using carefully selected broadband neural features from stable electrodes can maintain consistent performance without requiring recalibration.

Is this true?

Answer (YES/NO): YES